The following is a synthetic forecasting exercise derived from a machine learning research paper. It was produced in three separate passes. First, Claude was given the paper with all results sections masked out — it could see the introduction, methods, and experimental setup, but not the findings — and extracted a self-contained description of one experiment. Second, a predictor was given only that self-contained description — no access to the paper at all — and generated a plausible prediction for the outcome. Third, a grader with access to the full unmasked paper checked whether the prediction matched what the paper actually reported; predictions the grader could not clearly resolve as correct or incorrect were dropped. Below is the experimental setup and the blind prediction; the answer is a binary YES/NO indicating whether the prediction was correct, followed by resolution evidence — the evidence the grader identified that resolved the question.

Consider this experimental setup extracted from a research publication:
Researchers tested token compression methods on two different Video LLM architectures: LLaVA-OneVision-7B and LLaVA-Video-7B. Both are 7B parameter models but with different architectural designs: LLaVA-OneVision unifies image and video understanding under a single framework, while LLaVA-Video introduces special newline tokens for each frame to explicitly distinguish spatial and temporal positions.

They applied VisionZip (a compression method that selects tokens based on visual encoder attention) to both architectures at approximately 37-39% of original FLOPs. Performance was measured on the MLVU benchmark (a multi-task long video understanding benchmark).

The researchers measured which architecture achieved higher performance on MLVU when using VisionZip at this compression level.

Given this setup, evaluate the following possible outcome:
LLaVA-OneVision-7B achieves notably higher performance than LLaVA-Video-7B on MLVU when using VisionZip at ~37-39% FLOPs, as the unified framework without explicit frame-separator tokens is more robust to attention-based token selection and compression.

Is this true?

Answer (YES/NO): YES